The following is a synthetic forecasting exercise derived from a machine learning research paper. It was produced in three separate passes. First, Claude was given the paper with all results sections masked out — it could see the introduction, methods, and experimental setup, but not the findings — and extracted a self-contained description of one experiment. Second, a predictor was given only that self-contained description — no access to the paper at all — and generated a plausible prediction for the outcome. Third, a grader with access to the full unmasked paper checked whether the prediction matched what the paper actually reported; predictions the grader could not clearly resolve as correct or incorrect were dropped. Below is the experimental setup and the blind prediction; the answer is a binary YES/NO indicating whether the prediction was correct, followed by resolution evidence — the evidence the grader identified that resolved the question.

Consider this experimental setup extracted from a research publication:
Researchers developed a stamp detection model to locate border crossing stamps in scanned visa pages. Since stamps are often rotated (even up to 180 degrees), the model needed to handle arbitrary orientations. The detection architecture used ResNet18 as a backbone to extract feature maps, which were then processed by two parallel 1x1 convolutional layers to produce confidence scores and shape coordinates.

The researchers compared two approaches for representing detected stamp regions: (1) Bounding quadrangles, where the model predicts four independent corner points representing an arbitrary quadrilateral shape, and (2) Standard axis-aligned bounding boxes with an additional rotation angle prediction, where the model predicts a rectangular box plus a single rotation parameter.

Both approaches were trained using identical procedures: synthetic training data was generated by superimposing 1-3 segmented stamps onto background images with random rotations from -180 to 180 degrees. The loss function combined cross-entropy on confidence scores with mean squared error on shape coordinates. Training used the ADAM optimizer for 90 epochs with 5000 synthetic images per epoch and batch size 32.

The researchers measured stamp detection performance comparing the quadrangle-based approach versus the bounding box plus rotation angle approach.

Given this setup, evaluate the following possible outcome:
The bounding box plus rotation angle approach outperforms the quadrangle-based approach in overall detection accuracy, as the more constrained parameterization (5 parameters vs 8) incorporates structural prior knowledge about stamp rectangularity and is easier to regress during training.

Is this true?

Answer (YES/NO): NO